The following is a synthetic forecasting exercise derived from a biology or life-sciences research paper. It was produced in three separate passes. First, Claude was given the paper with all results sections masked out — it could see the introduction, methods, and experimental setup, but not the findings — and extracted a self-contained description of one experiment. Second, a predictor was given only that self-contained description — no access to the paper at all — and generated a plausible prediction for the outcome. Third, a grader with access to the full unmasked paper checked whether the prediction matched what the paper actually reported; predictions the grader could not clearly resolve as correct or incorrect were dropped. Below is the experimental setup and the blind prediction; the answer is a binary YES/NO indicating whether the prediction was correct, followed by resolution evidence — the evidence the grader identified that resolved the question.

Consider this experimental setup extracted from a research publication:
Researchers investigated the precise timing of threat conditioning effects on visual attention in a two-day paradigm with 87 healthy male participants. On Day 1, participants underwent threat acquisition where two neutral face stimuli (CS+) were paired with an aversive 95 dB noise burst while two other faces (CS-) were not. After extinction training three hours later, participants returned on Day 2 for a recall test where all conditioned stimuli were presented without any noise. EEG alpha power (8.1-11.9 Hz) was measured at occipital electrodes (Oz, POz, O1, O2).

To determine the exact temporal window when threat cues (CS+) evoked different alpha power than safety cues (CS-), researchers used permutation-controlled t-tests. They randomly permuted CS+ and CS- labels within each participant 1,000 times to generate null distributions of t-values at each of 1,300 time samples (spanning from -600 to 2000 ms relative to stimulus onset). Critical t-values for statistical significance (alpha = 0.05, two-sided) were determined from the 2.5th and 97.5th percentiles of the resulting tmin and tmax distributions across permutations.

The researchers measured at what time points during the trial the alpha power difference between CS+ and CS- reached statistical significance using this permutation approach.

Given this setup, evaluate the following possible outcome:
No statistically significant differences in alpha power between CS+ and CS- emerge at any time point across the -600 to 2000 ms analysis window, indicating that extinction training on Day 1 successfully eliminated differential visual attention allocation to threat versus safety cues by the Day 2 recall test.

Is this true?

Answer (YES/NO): NO